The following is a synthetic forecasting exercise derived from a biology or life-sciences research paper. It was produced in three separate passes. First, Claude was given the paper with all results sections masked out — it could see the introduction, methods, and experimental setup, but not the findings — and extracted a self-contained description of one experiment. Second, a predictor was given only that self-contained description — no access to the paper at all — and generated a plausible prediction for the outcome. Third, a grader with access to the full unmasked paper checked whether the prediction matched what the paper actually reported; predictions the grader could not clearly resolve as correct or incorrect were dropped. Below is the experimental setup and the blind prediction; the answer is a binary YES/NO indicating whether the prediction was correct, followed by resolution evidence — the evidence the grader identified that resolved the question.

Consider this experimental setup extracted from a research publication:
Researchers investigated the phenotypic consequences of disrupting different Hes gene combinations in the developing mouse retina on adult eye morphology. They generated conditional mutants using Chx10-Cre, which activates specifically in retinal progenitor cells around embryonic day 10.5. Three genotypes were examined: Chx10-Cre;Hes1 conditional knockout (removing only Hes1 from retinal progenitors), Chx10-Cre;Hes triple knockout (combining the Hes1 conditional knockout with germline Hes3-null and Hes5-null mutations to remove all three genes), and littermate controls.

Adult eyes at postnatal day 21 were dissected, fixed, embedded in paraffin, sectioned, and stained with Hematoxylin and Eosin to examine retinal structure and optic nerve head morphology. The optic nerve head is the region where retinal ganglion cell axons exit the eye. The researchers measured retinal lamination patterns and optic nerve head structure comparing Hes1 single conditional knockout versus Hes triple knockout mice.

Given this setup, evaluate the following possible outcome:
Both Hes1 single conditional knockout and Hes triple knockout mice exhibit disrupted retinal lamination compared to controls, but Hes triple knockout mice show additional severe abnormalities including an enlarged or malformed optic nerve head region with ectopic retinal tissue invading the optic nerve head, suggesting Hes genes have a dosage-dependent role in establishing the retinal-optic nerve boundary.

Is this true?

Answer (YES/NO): NO